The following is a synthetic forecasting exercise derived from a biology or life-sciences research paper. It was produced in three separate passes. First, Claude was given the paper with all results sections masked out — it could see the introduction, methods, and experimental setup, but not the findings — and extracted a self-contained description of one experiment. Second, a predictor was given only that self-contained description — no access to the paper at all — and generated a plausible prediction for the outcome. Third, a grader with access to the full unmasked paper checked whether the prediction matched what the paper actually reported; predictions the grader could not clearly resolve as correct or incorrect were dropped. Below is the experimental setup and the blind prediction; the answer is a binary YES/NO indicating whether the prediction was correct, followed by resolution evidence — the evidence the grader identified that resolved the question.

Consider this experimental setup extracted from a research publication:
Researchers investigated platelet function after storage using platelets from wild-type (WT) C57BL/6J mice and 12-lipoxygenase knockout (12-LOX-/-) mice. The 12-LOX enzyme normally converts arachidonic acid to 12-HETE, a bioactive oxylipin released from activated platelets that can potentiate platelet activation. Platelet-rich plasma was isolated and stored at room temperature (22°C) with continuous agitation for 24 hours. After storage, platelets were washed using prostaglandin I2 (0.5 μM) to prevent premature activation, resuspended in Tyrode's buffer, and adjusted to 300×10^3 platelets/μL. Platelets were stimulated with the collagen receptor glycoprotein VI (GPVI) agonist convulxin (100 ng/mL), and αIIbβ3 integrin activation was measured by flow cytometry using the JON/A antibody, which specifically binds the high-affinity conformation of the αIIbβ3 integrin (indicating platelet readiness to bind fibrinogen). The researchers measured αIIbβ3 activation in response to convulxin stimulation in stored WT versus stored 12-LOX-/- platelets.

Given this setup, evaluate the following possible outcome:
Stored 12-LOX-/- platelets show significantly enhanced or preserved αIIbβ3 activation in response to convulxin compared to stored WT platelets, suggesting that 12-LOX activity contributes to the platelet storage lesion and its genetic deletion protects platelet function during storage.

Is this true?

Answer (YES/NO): NO